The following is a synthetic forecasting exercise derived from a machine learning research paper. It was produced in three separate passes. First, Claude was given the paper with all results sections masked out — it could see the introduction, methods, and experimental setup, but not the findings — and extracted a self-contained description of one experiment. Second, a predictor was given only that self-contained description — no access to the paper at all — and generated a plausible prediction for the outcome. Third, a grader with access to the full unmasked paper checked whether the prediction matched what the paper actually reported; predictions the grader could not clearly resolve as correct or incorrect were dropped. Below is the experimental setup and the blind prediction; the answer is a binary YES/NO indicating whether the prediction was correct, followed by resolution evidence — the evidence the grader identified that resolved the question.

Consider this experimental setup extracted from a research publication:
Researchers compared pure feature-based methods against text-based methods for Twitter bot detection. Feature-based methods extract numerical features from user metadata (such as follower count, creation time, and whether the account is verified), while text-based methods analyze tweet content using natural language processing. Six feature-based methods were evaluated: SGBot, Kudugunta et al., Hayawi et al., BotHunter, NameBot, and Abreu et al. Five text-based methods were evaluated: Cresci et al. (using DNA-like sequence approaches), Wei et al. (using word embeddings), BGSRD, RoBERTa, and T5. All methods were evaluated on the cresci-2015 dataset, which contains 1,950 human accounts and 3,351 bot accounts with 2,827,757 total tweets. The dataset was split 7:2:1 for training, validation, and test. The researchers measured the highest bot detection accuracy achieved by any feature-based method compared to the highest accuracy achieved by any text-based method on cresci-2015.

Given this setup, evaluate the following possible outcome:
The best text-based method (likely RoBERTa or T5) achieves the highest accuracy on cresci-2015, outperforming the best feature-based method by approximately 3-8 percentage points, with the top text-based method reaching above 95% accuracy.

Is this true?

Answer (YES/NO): NO